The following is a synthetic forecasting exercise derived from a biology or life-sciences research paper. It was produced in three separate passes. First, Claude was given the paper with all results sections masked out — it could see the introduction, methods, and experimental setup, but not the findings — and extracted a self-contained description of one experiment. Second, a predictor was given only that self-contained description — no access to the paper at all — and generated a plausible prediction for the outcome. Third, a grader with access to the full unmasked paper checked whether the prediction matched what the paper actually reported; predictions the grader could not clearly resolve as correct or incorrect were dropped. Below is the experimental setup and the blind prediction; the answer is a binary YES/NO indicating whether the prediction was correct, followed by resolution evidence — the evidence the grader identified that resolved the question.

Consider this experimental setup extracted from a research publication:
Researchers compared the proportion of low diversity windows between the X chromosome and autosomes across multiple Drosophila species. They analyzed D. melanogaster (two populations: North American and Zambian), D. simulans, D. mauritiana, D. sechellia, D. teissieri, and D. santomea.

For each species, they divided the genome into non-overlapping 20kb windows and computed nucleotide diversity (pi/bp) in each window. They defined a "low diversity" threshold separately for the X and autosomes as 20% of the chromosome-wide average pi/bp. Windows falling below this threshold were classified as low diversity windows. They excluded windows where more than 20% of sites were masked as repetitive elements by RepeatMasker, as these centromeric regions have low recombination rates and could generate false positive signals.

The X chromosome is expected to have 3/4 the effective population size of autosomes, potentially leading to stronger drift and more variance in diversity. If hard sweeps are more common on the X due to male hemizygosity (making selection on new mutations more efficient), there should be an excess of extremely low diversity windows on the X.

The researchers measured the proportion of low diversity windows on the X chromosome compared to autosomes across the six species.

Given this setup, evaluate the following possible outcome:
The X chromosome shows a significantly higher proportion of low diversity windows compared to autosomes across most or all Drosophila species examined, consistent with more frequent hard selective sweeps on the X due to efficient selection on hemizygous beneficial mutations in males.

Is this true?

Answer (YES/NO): YES